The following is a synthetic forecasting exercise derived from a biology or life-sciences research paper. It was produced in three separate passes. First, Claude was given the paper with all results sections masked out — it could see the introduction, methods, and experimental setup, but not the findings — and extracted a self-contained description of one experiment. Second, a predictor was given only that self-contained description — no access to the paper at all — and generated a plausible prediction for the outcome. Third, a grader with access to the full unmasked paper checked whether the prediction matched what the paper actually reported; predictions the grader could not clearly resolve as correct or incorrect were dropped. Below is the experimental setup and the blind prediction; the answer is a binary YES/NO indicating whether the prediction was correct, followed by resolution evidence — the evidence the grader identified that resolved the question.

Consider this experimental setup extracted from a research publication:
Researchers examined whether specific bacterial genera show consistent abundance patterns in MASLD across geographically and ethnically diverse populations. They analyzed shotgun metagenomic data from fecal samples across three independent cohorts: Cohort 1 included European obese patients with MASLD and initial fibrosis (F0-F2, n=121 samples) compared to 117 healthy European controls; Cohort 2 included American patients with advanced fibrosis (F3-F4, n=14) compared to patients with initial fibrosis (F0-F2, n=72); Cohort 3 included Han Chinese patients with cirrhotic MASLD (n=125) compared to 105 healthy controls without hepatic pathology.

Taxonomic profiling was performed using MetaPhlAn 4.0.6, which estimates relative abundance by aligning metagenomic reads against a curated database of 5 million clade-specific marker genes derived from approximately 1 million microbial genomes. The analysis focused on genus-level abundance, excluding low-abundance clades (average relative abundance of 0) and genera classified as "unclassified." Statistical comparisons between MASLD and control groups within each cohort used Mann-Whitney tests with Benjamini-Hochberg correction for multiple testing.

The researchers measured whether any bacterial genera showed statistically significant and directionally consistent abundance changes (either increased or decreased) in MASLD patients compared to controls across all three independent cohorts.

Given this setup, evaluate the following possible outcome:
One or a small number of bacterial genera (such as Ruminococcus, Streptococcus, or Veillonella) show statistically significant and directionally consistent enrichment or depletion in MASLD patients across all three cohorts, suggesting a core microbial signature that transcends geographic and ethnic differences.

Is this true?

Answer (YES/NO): NO